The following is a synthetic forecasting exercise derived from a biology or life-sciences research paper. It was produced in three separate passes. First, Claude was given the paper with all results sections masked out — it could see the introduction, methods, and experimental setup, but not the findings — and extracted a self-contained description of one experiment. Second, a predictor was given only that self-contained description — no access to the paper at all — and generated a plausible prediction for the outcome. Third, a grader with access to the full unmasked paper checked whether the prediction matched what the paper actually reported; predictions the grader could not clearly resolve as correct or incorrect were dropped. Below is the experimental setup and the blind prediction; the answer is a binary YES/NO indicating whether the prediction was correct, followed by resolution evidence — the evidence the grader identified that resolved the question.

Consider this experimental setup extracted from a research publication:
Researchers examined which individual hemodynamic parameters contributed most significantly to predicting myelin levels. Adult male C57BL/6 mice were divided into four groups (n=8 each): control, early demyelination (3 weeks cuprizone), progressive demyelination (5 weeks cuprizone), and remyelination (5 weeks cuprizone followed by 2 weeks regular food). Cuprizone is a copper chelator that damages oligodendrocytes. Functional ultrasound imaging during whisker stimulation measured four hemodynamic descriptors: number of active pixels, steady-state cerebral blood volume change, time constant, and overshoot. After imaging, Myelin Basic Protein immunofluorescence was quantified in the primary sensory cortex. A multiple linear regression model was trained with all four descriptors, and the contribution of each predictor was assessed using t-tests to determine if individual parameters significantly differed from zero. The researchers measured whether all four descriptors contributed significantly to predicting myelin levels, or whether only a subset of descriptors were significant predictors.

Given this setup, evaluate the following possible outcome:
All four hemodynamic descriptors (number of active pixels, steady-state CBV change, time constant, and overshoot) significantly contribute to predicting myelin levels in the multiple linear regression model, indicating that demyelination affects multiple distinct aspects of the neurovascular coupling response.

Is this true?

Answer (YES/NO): NO